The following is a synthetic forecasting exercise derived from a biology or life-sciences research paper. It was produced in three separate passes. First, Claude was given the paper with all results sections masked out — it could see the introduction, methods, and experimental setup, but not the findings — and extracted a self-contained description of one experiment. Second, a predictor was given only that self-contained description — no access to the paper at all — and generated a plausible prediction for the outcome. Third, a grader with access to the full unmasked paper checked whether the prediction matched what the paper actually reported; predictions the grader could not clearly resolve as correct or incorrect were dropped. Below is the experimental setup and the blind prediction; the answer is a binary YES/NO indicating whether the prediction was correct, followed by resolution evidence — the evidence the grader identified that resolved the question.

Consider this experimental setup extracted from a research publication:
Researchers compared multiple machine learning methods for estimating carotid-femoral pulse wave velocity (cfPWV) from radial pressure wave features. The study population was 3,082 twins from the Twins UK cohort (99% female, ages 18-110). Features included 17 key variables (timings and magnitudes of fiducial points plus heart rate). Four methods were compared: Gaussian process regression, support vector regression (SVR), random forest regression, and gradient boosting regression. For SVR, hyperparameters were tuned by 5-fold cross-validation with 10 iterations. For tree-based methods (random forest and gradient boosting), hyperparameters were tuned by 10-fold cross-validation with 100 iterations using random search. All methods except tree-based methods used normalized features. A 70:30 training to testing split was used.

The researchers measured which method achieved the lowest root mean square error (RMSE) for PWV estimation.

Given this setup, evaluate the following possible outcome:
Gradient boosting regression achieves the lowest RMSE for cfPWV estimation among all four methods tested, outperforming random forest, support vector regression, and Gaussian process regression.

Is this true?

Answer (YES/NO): YES